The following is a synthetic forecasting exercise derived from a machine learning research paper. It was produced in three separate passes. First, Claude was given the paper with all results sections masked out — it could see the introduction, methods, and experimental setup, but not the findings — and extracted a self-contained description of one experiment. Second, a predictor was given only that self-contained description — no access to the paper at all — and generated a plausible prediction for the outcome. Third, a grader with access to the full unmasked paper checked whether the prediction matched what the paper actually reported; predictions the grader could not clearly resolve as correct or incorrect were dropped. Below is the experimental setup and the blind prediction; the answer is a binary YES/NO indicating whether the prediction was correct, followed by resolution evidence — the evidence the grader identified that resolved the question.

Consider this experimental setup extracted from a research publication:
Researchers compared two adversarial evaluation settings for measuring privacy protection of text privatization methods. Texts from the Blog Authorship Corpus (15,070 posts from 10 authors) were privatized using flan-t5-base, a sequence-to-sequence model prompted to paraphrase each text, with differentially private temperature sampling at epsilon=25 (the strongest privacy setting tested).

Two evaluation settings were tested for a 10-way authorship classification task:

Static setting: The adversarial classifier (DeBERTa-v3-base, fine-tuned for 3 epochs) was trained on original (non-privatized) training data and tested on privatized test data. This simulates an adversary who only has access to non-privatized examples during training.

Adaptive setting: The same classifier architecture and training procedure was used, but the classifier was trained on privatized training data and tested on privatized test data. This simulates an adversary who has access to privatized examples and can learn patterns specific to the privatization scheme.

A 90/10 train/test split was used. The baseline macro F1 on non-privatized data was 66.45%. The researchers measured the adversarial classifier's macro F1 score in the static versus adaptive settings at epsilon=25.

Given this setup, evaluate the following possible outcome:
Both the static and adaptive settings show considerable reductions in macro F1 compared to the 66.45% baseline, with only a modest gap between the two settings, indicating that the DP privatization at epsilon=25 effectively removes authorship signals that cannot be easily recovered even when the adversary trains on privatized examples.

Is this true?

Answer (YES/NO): YES